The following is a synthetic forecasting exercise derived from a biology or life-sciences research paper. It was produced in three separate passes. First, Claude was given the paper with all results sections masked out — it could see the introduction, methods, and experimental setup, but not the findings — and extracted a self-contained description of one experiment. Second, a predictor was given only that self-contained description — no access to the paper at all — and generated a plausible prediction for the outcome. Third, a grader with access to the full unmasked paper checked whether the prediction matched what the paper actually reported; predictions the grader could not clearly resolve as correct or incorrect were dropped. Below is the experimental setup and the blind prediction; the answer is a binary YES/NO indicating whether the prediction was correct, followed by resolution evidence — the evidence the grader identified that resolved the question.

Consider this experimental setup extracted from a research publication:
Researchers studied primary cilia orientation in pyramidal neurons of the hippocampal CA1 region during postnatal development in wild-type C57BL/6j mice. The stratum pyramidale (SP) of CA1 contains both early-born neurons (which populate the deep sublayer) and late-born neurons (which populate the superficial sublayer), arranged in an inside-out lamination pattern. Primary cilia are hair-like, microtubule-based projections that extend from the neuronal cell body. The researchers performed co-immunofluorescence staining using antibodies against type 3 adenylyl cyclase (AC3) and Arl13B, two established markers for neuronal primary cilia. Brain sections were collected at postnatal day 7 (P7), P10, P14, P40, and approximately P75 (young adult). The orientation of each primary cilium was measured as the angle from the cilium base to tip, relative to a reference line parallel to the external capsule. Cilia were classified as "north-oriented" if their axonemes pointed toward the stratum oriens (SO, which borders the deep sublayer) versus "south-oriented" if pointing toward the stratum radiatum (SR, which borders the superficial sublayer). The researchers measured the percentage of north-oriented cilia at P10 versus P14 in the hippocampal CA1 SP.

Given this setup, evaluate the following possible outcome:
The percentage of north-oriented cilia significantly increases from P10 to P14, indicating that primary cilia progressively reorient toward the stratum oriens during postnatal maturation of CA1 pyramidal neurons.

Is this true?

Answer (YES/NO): NO